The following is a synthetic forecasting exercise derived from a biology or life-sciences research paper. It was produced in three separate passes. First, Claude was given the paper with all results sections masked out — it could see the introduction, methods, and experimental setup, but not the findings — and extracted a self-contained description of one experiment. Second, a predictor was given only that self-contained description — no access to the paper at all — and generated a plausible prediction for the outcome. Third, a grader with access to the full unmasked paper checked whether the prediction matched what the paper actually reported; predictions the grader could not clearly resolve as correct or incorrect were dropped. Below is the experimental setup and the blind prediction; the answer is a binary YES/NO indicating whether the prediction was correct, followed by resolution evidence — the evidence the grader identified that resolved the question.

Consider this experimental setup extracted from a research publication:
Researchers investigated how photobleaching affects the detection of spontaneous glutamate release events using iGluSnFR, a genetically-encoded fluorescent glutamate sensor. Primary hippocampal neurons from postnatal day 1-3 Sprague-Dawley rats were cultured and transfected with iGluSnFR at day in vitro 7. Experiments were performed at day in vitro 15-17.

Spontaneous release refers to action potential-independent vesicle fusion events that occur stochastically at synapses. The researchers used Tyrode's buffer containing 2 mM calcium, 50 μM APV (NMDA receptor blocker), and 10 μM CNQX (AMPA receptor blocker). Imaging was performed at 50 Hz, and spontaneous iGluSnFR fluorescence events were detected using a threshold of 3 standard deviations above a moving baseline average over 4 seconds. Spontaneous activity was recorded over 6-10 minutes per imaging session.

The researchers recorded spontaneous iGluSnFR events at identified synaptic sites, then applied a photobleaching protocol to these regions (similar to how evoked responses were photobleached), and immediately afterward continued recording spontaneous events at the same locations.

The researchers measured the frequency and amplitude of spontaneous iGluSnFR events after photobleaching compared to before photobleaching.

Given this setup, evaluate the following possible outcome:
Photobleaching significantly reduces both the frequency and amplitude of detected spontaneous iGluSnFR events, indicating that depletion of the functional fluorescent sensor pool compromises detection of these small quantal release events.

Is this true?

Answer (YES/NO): YES